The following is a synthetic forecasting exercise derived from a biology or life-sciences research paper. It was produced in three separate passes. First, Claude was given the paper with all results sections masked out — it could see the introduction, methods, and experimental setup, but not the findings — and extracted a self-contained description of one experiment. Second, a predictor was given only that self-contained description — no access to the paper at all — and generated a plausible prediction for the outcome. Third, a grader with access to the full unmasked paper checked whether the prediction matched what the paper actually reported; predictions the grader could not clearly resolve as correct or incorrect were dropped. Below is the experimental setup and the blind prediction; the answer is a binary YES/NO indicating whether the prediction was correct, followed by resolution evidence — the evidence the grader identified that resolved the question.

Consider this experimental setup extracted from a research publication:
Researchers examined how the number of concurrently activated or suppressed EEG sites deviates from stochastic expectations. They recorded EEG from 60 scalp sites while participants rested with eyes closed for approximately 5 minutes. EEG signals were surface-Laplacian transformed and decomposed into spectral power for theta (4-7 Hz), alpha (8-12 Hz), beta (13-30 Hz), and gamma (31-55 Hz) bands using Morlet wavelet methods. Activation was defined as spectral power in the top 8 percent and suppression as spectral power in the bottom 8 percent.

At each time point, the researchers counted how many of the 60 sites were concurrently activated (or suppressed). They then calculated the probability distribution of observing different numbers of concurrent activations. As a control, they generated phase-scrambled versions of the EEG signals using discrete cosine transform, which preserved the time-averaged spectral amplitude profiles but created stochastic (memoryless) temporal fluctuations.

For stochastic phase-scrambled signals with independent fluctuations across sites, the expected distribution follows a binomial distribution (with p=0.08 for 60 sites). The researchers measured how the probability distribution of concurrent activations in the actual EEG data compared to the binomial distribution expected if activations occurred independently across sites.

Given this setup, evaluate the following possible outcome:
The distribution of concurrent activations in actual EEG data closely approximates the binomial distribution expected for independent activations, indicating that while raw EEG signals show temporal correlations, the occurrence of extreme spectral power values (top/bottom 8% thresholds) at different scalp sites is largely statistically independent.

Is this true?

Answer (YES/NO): NO